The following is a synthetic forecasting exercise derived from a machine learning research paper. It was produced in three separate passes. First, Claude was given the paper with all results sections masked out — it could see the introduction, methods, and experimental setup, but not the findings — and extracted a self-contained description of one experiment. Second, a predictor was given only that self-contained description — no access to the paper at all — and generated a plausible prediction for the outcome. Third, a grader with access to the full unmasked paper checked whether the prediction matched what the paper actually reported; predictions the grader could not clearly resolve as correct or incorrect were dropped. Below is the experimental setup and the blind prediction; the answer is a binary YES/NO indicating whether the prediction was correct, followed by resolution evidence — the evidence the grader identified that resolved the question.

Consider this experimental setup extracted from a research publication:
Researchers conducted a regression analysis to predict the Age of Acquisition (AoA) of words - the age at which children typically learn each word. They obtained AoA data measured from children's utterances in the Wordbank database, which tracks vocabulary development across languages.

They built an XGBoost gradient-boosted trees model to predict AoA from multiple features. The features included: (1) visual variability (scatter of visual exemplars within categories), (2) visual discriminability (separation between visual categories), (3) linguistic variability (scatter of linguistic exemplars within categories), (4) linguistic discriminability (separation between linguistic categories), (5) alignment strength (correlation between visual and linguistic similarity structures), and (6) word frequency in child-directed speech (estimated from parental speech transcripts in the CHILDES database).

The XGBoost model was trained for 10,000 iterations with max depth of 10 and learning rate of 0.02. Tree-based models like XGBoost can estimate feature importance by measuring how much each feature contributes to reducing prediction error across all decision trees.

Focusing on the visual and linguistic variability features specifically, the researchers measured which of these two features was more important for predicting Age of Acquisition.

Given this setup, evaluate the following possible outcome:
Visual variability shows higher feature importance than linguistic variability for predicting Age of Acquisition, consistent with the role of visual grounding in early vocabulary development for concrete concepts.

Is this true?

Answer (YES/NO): YES